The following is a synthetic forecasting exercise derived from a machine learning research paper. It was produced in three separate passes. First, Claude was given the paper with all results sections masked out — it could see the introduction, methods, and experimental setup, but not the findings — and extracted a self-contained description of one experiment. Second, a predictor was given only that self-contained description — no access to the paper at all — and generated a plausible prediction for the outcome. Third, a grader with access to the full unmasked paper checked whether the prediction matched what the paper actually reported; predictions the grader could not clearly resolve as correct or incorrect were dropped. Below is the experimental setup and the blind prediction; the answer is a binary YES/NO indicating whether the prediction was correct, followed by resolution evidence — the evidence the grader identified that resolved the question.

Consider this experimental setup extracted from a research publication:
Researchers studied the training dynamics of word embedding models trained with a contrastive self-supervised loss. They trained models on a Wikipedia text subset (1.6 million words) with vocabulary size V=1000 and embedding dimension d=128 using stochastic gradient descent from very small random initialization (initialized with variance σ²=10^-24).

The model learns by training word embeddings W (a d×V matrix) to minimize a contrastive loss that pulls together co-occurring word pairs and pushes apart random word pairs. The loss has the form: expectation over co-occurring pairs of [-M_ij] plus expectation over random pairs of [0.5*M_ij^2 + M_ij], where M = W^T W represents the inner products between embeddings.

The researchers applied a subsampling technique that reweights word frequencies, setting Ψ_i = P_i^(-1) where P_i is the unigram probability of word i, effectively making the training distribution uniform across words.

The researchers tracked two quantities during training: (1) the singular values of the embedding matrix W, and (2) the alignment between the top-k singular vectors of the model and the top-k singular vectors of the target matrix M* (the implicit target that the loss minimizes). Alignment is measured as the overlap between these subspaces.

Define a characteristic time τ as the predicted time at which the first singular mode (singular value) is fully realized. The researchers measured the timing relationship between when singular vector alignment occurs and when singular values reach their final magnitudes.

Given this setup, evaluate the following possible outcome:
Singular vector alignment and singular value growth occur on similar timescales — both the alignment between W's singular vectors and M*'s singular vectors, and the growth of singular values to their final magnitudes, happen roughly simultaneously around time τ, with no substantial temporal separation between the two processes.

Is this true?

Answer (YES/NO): NO